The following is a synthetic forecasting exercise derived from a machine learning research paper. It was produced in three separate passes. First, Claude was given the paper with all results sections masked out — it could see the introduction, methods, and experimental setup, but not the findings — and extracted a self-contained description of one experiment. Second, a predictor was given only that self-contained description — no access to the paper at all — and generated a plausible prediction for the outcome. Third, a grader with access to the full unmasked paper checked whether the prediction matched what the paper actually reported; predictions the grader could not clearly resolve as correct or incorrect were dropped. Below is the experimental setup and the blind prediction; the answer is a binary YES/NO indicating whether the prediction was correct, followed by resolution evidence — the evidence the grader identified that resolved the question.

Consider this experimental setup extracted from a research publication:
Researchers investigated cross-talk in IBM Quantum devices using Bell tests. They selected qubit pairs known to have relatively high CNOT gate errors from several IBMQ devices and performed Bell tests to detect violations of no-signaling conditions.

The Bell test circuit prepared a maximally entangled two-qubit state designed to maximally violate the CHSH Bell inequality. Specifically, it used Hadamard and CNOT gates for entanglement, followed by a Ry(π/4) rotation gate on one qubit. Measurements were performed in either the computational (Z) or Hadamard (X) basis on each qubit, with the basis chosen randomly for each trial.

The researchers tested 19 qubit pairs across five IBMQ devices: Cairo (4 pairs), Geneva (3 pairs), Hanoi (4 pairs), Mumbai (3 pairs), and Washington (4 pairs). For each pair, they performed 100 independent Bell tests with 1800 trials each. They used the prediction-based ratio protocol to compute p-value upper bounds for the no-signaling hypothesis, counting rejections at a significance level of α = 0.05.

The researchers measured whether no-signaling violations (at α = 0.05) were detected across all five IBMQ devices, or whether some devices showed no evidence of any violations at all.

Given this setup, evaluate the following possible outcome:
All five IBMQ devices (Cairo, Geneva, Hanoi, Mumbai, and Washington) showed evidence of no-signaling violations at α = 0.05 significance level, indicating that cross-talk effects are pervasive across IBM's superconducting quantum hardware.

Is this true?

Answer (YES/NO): YES